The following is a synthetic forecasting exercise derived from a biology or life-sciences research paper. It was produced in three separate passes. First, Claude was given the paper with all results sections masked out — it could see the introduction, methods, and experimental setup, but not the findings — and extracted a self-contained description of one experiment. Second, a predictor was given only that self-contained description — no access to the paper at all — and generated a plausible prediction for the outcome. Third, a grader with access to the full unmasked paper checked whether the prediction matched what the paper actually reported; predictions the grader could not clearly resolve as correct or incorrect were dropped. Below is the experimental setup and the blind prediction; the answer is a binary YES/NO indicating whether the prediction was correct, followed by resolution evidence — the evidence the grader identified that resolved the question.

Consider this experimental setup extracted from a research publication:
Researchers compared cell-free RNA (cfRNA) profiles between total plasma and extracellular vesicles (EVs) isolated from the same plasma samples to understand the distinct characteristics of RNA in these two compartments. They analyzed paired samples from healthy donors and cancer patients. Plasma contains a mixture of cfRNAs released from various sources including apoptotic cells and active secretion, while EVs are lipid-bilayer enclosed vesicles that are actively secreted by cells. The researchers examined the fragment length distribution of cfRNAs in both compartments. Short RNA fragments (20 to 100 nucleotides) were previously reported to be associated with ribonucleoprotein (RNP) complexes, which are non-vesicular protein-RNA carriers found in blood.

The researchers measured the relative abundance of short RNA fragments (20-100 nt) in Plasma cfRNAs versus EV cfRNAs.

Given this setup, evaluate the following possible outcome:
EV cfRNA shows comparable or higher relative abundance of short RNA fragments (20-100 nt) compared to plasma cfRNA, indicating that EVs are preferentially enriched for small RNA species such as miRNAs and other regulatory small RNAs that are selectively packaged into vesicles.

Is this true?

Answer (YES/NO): NO